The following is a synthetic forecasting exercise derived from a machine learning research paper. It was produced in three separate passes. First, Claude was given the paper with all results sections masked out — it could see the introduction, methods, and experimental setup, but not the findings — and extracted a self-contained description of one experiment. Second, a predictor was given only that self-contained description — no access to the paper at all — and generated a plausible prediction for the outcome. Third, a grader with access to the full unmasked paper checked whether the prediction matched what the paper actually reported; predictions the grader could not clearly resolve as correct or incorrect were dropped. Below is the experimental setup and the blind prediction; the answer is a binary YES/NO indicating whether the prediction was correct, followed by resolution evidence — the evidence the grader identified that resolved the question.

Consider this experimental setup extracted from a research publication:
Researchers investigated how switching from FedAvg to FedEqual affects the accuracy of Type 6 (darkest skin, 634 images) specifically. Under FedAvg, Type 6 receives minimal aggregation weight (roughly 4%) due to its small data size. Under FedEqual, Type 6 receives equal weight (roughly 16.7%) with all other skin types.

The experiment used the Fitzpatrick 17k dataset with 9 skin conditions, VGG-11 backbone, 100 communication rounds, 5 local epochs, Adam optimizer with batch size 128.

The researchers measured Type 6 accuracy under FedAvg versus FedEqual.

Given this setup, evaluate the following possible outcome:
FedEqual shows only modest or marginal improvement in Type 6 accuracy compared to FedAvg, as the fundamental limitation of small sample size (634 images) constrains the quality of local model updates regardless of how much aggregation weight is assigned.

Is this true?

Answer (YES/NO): NO